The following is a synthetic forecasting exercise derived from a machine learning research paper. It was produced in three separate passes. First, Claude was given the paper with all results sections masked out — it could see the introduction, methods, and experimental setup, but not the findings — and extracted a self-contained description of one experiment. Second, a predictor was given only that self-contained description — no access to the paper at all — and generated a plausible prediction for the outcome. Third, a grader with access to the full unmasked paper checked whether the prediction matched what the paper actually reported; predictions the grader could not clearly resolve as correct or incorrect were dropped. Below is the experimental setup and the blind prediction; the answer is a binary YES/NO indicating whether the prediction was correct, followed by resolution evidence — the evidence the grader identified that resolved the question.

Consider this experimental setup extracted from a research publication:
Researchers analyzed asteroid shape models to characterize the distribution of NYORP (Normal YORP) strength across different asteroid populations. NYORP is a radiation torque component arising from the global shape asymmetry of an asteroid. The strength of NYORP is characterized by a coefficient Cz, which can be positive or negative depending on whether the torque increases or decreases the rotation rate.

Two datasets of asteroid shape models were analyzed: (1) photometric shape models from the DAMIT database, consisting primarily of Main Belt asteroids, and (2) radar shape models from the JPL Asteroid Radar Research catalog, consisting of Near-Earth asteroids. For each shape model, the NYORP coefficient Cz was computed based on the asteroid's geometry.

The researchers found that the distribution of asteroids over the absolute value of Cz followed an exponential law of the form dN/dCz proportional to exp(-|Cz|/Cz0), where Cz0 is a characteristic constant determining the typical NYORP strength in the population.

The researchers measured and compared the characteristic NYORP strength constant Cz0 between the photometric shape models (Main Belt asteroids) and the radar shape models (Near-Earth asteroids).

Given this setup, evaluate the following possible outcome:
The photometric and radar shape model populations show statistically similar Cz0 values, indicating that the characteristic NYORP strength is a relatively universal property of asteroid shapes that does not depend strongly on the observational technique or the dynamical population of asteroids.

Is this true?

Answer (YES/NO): NO